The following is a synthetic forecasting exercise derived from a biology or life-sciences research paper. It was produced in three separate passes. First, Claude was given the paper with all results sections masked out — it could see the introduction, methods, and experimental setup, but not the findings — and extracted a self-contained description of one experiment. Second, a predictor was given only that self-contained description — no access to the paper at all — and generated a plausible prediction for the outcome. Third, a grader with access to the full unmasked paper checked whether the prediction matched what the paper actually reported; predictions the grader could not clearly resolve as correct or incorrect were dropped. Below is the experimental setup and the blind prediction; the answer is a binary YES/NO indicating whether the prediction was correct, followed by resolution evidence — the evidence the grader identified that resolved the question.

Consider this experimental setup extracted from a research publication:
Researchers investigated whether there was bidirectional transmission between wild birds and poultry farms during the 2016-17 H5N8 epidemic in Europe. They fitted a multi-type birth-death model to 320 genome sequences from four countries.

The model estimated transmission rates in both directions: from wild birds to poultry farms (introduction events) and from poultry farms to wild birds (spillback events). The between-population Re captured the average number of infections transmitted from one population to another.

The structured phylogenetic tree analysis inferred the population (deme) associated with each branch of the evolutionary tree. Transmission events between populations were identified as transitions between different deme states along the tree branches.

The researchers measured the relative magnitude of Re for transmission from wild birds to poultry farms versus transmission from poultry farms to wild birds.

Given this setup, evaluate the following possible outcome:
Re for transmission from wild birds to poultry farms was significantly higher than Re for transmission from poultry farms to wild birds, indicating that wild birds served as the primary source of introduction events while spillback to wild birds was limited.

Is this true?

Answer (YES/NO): NO